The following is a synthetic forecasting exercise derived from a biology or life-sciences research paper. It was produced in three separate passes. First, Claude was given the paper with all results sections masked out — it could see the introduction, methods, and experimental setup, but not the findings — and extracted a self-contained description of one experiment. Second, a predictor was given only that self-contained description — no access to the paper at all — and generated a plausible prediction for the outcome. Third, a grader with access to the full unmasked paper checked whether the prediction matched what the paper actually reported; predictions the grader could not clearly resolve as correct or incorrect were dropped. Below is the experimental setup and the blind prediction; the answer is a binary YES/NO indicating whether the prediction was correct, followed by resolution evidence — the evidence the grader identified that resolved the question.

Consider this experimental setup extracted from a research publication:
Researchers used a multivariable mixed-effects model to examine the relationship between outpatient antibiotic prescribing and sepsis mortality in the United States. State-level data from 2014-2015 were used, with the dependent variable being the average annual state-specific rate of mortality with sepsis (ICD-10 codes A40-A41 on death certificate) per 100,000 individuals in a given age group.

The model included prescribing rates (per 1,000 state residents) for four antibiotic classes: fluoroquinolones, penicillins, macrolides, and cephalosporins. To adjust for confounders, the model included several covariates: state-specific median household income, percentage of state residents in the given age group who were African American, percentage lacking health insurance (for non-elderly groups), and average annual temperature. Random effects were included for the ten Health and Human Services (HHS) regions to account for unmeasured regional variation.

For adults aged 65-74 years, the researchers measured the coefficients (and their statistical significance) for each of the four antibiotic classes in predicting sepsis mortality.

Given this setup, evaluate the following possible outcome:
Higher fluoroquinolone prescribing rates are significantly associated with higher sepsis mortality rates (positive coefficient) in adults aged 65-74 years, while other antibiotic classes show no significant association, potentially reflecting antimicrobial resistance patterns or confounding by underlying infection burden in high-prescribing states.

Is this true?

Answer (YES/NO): NO